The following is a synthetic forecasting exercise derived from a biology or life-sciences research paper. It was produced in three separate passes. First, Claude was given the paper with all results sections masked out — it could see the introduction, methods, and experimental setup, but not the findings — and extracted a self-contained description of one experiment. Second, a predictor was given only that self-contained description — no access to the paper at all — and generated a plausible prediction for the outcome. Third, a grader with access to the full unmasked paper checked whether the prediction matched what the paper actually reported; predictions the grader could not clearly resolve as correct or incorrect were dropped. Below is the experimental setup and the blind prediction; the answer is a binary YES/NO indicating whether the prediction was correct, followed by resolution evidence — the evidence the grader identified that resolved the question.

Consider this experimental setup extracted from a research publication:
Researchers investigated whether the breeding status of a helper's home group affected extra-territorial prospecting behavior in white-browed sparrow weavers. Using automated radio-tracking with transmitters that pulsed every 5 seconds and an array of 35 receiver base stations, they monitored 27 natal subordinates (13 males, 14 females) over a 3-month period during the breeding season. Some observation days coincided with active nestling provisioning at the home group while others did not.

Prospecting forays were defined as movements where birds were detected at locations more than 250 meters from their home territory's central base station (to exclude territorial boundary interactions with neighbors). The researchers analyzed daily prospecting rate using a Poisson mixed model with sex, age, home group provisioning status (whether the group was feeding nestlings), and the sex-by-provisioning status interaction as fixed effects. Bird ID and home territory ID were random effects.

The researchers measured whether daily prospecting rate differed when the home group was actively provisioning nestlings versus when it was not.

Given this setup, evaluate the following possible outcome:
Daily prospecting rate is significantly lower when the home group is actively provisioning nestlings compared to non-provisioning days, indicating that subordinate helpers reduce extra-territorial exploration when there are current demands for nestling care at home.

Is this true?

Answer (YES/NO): NO